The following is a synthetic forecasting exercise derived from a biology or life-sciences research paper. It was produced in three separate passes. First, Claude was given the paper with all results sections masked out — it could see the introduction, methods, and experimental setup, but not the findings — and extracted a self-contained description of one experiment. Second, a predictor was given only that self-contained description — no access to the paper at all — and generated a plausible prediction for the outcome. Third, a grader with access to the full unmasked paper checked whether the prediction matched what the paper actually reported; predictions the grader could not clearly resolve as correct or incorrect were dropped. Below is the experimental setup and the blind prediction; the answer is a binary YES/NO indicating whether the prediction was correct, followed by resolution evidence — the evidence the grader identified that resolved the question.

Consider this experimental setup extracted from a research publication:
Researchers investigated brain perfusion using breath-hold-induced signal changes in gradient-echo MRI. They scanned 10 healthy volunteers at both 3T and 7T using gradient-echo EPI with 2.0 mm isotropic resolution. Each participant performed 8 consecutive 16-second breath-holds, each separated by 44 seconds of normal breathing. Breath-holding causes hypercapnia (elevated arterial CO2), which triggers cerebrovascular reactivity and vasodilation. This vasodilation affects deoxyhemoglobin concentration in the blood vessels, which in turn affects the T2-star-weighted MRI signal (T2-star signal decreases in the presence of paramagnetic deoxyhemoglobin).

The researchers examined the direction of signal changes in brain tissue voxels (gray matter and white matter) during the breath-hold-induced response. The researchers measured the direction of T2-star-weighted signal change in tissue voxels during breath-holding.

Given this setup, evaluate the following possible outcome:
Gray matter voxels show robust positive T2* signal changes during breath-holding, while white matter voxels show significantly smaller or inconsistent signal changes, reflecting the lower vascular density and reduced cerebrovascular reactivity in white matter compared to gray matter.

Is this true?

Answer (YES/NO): NO